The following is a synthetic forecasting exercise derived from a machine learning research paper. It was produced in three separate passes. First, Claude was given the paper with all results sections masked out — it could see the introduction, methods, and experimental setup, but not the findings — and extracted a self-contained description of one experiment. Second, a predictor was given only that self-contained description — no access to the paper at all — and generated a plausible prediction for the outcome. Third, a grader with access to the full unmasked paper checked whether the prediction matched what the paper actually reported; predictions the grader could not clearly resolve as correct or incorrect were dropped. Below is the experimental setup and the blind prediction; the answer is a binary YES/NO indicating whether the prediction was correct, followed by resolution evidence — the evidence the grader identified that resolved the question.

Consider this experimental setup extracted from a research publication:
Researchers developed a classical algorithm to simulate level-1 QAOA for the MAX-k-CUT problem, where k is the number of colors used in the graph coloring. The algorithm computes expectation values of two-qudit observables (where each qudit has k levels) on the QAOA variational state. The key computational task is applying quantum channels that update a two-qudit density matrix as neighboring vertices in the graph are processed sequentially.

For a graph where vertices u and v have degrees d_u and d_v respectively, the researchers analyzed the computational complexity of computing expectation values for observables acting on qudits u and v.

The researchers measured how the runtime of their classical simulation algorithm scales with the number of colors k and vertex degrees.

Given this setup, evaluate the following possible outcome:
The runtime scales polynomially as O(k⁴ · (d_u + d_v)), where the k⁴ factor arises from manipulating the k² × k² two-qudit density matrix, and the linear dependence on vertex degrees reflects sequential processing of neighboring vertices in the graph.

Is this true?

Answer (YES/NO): NO